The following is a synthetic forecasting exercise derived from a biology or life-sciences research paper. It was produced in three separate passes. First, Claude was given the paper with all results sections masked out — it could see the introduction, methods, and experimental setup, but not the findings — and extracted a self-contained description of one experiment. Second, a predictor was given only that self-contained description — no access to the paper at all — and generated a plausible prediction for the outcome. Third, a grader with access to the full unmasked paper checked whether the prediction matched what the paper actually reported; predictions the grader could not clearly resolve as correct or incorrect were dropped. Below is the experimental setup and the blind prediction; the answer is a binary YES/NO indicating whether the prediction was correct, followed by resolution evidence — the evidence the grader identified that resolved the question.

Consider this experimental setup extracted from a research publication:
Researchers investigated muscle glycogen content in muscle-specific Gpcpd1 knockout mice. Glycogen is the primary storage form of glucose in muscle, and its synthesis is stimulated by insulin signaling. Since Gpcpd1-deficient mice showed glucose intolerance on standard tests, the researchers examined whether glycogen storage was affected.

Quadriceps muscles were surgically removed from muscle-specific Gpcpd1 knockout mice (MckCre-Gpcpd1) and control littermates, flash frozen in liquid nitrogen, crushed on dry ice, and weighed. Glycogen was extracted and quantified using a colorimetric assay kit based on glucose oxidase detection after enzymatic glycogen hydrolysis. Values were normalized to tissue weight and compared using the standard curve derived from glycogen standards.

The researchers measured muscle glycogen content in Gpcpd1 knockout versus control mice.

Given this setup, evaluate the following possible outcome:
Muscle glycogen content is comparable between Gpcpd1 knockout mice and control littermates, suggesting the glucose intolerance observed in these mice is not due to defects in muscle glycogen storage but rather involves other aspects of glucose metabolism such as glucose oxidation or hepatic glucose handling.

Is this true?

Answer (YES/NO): NO